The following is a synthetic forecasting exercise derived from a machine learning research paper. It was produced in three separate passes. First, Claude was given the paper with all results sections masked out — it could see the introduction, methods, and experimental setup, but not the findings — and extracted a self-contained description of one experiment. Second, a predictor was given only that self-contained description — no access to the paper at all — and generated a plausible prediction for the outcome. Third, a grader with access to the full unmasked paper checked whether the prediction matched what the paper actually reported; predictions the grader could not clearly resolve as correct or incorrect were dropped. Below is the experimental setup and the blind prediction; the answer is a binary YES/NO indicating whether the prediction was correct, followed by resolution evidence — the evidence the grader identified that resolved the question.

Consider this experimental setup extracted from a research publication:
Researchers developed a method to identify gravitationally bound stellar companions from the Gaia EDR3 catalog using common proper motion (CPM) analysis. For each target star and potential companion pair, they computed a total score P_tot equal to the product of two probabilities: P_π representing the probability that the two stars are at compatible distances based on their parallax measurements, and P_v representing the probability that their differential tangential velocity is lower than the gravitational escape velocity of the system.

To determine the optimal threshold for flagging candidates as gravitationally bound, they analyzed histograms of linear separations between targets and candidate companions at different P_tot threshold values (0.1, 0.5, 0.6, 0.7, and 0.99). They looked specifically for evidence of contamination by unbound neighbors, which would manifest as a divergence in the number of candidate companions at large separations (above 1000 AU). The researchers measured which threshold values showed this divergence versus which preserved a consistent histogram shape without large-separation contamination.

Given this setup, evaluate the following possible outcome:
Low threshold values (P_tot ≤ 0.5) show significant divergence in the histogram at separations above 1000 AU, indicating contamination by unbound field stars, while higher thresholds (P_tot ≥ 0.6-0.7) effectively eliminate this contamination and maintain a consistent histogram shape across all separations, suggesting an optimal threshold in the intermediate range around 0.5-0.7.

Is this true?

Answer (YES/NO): YES